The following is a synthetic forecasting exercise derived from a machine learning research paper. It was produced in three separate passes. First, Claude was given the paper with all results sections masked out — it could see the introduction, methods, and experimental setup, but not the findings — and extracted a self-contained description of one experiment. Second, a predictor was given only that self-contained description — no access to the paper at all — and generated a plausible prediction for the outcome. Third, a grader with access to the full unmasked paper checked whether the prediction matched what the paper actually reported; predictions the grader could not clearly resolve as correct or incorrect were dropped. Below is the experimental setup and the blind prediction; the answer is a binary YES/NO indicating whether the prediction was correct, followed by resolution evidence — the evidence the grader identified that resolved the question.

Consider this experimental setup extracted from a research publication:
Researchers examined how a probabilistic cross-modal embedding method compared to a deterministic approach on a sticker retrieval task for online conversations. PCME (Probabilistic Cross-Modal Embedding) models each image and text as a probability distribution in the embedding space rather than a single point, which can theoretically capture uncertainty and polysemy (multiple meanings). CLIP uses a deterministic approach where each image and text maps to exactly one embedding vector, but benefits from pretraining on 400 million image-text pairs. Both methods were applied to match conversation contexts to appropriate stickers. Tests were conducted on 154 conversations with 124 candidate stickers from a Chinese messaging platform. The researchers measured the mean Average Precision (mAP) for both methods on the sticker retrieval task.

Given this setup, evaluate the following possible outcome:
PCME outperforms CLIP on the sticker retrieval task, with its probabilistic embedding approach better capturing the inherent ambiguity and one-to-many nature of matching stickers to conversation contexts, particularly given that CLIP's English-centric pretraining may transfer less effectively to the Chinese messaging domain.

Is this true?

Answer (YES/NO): NO